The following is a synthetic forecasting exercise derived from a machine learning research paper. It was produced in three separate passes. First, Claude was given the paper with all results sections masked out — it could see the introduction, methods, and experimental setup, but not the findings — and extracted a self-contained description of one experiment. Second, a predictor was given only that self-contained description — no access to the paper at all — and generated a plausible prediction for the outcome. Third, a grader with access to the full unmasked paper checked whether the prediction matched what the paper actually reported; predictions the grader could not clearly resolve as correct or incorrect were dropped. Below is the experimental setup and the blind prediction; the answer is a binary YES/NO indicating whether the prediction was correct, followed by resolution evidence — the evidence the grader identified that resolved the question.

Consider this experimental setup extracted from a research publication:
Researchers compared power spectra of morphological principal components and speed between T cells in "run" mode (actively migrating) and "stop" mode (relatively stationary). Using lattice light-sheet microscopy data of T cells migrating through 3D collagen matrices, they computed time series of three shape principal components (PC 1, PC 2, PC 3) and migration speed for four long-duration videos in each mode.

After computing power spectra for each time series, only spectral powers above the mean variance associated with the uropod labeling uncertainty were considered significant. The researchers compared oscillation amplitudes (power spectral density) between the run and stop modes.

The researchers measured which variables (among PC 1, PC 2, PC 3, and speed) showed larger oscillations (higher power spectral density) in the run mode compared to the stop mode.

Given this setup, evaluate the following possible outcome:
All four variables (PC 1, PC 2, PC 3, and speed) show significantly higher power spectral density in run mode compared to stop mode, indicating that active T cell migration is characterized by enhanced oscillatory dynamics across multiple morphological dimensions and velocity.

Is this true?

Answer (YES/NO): NO